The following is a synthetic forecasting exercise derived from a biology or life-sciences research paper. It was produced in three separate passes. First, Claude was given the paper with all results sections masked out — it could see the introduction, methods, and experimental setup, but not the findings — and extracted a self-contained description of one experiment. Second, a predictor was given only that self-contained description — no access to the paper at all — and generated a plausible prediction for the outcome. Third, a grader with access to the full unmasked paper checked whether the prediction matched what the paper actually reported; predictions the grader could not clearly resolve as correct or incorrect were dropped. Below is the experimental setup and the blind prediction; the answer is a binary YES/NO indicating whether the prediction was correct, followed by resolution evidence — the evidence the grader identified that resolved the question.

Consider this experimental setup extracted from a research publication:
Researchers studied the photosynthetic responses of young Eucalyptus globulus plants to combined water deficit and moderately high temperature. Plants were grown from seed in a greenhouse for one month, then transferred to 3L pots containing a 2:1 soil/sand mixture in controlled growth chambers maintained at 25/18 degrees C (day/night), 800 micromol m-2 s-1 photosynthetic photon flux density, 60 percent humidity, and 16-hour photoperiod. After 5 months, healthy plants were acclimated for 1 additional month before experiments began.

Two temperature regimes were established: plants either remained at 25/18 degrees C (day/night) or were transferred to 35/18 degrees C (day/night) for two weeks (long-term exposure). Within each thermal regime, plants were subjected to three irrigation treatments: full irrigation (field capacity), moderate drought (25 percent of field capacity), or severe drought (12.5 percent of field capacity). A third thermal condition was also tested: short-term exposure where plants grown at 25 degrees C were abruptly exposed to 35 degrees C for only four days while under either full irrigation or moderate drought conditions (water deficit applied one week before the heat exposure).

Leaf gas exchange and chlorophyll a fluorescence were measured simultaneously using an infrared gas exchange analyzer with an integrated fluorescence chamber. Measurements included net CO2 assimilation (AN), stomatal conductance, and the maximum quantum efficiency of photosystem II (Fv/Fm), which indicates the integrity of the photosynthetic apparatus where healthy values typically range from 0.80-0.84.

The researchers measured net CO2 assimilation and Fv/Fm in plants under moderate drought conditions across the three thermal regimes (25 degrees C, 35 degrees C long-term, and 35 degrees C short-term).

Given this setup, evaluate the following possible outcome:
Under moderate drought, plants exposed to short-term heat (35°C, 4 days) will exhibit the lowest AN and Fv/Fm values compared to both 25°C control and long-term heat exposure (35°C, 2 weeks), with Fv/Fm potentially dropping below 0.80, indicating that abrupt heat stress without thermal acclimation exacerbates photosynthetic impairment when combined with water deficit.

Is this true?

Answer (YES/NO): NO